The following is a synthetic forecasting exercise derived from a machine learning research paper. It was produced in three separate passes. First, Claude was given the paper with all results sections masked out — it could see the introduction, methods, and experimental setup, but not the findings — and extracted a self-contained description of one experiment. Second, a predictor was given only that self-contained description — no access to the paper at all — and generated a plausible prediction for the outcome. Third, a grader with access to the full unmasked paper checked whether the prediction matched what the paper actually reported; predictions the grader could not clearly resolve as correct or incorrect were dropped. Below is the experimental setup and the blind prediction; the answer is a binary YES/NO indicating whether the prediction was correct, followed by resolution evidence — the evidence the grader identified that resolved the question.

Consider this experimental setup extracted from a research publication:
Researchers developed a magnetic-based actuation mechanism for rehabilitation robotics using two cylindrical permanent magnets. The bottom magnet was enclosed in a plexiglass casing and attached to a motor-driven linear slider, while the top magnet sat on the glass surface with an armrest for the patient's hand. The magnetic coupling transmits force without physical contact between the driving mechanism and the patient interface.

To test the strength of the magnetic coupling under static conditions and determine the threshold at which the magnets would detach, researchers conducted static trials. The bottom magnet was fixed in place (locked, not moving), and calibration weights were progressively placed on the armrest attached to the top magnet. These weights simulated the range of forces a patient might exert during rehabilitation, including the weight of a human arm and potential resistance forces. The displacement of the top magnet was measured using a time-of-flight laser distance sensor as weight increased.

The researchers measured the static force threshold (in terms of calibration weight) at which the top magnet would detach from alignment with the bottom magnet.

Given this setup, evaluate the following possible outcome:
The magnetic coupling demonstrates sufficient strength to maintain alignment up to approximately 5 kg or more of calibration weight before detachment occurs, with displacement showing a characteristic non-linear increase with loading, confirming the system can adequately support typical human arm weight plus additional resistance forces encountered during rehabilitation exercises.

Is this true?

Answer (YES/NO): NO